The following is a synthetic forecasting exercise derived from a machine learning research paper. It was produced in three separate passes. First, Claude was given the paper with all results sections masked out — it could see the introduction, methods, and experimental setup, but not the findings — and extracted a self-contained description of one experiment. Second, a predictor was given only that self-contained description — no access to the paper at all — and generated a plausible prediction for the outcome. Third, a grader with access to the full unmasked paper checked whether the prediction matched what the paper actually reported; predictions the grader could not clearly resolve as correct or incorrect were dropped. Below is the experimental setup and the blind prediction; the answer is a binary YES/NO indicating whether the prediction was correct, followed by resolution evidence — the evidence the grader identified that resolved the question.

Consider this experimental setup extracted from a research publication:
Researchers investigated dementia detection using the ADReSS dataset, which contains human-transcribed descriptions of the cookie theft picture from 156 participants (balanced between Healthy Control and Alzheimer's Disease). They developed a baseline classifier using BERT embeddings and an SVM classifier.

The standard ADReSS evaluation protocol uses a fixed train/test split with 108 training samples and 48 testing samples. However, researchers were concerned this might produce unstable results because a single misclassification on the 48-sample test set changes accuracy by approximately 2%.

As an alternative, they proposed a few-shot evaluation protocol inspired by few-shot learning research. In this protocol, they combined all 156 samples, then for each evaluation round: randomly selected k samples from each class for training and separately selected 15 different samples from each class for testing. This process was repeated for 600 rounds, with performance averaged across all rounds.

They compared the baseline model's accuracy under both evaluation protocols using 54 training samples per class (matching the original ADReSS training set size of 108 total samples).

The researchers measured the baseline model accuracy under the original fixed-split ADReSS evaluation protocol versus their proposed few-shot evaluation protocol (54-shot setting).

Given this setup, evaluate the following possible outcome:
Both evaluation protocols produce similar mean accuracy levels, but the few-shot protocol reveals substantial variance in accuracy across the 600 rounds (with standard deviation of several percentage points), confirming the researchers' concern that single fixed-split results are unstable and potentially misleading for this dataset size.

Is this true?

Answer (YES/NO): NO